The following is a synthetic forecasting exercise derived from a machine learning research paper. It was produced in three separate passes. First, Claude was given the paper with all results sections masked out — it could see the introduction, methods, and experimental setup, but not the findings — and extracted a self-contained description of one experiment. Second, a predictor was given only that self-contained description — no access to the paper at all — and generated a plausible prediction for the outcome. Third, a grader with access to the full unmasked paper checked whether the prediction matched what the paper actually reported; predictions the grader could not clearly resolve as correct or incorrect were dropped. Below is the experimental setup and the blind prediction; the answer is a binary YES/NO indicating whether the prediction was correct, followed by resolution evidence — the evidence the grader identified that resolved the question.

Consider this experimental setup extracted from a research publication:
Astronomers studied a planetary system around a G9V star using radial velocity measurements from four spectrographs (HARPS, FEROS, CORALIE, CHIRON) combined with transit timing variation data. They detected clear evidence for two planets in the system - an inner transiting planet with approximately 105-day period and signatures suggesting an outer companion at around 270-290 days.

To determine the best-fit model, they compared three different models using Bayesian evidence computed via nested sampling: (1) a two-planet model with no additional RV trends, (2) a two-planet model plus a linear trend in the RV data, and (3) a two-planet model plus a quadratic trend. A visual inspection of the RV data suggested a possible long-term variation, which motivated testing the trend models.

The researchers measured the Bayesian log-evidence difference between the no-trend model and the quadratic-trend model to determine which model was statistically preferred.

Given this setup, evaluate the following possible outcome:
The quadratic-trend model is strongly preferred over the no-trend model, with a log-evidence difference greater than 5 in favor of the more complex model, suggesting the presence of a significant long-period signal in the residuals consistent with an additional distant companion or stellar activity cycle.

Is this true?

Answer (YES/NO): NO